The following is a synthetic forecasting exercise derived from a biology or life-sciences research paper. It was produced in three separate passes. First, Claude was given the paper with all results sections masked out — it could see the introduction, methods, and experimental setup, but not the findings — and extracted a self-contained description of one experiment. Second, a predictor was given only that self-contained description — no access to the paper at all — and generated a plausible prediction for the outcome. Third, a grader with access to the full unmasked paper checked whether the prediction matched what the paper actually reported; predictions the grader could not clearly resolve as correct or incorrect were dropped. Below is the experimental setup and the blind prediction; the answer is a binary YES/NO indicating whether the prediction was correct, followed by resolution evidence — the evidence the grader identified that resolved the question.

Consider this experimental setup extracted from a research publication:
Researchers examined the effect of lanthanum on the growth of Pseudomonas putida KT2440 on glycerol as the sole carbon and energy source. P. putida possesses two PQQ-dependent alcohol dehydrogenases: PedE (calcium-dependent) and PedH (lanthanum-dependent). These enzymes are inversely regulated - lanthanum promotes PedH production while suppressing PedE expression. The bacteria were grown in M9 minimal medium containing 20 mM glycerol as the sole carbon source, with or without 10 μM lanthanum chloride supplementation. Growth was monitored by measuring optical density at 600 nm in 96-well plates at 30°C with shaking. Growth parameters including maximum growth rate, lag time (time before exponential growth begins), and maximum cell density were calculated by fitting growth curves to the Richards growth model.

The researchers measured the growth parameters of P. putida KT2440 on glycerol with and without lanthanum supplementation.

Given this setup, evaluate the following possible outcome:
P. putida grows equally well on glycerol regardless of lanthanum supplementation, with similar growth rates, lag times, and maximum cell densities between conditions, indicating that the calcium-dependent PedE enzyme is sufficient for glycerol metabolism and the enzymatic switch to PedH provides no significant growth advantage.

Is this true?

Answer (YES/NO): NO